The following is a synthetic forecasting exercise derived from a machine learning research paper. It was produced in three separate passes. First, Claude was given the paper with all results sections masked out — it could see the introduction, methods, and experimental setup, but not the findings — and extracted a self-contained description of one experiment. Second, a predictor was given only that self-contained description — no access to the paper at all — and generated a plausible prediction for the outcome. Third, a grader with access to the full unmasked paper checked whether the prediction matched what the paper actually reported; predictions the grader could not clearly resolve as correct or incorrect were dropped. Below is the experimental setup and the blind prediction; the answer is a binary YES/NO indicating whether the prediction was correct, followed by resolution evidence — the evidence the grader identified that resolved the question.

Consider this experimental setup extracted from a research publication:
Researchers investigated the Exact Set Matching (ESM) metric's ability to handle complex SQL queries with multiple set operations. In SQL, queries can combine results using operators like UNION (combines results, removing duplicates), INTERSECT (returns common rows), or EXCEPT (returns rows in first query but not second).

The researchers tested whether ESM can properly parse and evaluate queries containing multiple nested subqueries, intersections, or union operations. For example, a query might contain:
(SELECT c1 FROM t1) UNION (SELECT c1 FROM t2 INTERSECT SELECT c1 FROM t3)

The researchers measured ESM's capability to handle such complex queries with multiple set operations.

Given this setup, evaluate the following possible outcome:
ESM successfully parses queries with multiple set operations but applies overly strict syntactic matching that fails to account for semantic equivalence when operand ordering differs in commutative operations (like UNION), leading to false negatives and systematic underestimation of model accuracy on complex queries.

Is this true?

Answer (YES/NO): NO